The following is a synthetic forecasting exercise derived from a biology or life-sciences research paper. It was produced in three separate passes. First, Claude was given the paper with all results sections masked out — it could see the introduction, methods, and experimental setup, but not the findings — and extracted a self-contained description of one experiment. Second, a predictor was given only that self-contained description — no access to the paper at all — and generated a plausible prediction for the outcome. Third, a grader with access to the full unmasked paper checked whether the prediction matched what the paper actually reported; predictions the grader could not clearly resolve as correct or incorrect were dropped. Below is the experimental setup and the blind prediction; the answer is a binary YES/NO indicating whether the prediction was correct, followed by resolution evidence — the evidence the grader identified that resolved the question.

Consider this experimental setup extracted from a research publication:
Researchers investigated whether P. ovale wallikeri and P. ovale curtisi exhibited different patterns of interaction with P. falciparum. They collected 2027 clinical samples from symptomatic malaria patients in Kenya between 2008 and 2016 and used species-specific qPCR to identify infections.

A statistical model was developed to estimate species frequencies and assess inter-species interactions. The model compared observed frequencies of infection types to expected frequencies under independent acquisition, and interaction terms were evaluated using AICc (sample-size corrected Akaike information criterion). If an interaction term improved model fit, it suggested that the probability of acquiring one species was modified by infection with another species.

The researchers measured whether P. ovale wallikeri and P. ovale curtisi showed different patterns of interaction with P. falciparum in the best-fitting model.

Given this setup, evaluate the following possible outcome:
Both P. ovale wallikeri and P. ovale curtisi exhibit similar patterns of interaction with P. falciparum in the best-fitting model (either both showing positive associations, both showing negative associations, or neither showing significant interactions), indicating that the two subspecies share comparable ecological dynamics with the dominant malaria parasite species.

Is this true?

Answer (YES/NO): NO